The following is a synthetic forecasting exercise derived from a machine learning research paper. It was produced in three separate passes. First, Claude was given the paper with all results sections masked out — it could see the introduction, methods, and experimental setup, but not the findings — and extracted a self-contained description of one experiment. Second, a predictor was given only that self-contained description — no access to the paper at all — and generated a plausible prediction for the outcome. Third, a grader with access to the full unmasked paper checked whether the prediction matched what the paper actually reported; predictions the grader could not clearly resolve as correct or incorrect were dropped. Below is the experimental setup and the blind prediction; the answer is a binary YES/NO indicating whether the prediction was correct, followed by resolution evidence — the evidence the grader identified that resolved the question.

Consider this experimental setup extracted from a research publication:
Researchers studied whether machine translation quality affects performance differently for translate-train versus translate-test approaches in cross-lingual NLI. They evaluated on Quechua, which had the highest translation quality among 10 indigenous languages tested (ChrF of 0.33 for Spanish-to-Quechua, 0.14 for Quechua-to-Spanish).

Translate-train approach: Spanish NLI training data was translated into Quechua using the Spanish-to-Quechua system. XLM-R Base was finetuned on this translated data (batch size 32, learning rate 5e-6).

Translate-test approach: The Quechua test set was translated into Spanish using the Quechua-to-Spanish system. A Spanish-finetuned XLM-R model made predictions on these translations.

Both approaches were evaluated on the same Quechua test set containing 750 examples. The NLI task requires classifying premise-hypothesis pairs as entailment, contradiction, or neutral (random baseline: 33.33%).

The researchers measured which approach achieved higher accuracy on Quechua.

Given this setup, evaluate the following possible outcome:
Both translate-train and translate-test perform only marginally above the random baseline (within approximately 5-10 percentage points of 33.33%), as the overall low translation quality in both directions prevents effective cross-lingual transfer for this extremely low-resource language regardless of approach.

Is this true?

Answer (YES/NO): NO